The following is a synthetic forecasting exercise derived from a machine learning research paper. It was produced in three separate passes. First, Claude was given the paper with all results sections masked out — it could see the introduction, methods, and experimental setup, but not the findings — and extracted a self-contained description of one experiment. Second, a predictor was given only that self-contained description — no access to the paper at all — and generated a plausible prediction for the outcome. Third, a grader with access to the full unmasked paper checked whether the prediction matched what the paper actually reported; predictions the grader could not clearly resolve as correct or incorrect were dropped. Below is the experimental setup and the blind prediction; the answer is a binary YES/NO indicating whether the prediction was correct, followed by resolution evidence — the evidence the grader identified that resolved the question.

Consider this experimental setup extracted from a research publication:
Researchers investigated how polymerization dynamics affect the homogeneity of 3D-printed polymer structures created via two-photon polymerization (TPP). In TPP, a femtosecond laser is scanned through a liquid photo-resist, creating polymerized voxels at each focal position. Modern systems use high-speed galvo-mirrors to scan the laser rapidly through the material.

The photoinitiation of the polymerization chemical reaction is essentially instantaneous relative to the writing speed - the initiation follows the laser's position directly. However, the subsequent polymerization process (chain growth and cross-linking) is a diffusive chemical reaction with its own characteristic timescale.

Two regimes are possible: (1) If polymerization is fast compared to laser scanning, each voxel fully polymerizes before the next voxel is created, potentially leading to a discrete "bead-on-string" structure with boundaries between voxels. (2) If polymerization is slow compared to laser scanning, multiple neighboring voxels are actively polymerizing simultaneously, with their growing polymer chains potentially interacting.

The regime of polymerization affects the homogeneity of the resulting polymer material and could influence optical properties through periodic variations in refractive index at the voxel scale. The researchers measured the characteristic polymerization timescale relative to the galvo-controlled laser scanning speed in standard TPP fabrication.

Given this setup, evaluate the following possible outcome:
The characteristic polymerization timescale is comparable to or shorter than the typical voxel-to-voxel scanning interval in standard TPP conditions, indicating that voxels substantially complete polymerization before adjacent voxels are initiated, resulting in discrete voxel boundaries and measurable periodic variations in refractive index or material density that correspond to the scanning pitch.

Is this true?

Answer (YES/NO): NO